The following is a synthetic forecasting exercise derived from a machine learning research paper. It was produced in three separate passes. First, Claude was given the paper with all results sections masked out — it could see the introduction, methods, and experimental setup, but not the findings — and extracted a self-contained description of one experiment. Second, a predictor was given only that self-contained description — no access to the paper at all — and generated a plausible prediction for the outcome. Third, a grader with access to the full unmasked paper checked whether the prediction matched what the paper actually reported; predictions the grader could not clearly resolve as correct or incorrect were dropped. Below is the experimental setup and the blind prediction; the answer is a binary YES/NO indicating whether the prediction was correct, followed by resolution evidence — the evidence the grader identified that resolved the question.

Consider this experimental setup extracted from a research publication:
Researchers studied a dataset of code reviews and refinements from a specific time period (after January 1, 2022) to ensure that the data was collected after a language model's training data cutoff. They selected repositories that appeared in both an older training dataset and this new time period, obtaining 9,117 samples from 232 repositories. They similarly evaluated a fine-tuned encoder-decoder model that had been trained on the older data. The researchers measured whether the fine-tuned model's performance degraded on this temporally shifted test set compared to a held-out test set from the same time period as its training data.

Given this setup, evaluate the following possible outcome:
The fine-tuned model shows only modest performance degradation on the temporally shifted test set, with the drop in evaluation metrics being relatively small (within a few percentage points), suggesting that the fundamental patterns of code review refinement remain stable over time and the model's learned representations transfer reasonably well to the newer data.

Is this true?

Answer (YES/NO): NO